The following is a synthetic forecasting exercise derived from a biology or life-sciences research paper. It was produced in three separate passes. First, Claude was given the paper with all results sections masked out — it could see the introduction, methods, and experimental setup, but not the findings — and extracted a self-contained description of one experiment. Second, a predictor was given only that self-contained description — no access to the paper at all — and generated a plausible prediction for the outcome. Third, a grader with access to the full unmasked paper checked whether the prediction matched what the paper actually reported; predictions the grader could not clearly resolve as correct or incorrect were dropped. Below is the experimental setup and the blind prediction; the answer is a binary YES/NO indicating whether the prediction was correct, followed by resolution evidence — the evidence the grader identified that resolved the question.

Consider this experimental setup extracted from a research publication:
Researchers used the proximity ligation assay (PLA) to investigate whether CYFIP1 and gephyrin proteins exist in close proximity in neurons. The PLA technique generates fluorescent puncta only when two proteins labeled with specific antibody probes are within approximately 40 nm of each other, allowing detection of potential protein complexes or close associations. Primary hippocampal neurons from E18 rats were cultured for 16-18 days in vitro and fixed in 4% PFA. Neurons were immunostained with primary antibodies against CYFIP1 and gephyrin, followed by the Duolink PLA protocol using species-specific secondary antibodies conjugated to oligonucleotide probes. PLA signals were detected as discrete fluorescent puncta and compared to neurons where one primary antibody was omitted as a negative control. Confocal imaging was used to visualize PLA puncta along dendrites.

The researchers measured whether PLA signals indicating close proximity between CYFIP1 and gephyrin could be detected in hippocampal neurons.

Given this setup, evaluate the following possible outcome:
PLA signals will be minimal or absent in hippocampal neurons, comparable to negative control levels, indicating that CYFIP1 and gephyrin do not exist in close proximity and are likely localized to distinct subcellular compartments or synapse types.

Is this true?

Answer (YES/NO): NO